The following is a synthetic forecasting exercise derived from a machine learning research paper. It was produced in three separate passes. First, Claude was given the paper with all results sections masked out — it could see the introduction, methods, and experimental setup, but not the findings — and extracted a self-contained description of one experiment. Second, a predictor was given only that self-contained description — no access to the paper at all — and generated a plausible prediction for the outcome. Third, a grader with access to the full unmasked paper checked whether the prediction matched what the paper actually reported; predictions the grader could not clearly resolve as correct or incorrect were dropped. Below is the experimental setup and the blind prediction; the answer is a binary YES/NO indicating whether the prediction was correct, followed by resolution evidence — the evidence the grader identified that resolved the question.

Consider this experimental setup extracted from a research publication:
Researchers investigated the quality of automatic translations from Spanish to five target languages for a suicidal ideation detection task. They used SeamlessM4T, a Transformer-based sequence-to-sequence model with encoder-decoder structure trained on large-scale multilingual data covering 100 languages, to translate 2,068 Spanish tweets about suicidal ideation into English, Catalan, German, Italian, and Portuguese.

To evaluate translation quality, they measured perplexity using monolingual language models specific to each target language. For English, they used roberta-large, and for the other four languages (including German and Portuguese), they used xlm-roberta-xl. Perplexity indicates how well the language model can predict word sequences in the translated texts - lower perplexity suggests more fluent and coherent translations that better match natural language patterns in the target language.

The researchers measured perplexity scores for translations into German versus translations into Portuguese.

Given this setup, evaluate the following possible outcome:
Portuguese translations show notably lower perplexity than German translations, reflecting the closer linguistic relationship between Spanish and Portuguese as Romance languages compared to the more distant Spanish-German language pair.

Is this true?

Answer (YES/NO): YES